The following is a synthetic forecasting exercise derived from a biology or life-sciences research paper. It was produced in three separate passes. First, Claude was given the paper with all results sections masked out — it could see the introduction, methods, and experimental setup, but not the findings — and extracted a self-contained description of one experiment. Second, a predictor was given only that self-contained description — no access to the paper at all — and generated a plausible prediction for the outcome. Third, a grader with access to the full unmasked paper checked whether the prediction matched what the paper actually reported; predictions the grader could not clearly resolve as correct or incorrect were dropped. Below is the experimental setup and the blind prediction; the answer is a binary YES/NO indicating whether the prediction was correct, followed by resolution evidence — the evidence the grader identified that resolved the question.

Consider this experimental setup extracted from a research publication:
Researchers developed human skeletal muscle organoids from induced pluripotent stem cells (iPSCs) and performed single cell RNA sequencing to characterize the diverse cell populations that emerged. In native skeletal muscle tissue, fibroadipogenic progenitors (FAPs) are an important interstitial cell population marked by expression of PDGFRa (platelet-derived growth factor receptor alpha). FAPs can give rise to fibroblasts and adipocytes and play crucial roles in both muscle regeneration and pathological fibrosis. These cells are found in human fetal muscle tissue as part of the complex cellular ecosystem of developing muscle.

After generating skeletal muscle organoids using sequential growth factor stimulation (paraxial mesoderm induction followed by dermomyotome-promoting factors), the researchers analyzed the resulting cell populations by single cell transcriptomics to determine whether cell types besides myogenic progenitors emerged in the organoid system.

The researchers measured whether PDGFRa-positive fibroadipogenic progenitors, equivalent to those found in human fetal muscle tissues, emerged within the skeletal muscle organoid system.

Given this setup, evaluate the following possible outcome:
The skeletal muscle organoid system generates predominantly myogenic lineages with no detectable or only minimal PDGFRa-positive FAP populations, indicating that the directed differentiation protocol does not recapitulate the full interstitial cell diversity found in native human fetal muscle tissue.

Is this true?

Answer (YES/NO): NO